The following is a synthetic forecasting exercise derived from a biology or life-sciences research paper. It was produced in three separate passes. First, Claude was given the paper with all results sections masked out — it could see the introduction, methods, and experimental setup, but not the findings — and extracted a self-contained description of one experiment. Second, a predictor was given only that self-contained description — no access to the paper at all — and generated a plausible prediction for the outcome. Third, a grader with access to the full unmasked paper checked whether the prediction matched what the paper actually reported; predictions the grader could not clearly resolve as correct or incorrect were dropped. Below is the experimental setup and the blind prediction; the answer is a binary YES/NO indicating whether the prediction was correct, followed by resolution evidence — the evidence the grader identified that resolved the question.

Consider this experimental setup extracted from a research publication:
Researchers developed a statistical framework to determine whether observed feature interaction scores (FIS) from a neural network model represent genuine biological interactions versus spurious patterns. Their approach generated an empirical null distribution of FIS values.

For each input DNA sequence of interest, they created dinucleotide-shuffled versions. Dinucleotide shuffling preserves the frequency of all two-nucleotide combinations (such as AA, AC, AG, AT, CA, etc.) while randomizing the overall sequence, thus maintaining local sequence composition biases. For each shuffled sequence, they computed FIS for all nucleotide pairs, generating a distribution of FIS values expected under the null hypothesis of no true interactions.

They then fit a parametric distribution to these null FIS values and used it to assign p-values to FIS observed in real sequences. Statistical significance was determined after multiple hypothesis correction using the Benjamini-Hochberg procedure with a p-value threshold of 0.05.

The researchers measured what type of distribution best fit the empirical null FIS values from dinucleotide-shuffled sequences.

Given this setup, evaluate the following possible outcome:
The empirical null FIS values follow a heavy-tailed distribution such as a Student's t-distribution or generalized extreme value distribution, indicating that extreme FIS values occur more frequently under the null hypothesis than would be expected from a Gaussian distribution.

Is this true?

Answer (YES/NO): NO